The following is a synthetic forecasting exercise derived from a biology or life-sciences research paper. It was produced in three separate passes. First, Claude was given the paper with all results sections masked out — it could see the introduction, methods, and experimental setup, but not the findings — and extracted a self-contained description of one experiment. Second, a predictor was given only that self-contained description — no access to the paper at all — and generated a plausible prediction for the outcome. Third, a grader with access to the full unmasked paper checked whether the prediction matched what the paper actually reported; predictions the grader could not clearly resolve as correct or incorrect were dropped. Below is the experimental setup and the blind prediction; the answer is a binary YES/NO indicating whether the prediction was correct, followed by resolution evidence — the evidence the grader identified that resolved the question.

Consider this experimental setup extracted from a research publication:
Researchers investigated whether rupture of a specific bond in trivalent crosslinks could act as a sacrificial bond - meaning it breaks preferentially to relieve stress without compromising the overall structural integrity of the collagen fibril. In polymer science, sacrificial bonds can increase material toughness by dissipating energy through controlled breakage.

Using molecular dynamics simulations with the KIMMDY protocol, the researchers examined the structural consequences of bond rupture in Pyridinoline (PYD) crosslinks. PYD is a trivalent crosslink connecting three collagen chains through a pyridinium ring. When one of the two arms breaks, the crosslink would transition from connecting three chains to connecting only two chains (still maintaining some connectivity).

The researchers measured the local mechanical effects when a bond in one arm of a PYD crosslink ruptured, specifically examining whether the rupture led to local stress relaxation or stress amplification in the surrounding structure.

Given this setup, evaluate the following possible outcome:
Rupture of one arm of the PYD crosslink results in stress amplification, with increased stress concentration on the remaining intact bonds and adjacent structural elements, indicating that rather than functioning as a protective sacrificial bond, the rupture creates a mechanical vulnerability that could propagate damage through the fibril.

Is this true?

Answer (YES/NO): NO